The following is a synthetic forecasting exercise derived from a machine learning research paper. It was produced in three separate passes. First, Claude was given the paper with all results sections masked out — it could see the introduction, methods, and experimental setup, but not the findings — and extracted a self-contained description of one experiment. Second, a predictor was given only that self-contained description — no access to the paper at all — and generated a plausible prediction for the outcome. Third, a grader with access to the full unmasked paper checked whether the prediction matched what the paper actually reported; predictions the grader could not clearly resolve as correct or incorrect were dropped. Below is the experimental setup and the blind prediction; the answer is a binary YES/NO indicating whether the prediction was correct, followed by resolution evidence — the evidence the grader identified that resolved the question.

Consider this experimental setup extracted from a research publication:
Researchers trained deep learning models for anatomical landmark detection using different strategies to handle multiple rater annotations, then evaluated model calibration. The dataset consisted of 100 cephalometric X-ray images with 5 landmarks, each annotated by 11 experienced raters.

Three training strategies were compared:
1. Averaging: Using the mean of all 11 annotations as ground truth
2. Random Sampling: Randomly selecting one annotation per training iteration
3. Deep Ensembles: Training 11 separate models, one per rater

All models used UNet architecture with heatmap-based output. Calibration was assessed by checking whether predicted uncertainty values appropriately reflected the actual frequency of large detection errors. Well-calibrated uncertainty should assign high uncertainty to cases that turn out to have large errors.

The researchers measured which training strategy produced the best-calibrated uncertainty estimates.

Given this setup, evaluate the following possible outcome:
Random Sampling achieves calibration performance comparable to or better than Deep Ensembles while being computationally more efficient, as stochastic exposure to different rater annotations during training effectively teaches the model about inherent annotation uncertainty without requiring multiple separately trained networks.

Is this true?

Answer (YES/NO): YES